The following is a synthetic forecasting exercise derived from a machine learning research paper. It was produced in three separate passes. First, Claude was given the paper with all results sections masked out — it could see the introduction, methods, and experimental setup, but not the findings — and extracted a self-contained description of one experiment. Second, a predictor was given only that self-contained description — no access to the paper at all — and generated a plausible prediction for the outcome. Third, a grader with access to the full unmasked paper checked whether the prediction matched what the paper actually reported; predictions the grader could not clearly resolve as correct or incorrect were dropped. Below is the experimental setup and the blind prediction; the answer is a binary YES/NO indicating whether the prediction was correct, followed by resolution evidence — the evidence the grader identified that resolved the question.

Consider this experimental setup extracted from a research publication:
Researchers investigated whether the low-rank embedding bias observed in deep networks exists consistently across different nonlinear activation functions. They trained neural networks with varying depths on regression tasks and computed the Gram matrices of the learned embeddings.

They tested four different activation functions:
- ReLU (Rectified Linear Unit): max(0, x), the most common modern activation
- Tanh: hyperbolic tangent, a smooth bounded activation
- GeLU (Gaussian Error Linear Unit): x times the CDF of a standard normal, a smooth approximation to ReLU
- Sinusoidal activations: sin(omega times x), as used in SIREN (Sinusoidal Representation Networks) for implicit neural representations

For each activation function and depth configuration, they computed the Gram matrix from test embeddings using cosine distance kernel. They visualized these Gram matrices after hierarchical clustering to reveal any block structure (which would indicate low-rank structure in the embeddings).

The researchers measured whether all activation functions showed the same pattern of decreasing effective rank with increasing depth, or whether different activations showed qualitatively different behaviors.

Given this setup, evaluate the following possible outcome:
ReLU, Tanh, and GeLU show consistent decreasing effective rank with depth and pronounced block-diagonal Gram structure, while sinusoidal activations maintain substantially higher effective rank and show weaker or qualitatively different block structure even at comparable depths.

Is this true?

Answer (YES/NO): NO